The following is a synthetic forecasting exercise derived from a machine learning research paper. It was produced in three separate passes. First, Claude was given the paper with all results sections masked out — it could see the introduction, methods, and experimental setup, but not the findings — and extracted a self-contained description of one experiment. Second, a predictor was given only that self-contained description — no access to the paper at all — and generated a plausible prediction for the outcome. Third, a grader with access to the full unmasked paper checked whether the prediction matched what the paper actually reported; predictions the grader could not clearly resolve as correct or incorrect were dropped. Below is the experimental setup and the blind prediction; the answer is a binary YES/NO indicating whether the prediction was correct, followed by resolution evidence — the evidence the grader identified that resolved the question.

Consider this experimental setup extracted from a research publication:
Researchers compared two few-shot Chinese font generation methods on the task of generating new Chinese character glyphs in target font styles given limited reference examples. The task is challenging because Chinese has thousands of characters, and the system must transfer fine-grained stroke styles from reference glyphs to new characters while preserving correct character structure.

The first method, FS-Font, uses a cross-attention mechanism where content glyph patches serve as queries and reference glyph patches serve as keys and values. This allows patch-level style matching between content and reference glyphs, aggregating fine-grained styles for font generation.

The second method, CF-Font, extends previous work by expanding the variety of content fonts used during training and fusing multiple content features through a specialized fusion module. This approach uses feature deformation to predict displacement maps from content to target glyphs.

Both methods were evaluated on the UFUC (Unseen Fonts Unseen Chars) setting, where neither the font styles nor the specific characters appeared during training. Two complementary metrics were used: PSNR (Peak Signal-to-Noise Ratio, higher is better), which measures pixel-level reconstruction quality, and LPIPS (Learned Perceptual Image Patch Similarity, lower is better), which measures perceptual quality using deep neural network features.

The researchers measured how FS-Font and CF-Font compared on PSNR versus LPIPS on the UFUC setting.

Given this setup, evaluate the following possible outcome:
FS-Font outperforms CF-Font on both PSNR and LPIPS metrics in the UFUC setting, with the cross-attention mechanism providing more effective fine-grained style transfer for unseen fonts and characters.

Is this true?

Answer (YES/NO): NO